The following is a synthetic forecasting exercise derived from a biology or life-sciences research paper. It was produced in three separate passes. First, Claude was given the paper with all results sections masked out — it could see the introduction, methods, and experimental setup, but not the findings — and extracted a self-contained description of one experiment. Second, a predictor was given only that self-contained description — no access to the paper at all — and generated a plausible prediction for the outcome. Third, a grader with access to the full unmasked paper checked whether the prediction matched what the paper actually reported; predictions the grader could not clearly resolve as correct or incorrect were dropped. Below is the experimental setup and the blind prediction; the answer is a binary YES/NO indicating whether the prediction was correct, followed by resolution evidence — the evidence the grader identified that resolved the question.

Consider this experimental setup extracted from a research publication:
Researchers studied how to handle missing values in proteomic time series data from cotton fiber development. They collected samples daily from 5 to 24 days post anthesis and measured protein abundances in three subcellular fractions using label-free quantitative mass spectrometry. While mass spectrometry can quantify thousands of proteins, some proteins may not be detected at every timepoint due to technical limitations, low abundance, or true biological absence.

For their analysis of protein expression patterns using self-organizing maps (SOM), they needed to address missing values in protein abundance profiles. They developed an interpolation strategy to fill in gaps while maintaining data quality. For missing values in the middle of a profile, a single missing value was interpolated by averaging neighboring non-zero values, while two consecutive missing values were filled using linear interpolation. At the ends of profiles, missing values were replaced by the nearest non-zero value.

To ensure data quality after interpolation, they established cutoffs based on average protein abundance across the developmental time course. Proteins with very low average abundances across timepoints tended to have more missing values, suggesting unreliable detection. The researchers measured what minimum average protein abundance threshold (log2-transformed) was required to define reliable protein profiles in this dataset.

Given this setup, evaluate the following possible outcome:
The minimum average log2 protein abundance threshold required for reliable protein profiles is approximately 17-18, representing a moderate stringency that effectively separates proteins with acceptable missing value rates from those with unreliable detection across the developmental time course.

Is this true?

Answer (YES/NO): NO